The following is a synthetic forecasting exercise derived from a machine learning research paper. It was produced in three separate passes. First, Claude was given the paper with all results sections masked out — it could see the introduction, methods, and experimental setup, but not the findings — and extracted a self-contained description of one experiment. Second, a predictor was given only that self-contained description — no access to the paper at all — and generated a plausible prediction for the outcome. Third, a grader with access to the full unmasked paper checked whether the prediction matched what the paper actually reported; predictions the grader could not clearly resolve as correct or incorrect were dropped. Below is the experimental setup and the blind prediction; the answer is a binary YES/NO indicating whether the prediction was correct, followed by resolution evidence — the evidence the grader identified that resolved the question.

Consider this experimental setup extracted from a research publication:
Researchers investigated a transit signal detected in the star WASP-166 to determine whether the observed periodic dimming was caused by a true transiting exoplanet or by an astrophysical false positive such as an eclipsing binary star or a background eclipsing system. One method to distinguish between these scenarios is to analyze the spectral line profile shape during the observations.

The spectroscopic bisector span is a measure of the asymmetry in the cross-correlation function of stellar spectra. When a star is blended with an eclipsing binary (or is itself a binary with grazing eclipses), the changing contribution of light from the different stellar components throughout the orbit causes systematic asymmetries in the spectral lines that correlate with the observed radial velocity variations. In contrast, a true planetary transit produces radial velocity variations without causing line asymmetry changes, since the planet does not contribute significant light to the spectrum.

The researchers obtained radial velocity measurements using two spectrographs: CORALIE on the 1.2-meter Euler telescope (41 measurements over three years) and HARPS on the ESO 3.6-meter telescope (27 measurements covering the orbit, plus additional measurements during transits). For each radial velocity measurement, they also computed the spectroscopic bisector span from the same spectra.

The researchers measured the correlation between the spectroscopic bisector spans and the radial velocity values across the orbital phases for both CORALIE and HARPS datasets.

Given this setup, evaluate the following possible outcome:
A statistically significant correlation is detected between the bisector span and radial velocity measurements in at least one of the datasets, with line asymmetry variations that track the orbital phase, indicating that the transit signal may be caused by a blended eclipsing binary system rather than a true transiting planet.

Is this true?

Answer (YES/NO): NO